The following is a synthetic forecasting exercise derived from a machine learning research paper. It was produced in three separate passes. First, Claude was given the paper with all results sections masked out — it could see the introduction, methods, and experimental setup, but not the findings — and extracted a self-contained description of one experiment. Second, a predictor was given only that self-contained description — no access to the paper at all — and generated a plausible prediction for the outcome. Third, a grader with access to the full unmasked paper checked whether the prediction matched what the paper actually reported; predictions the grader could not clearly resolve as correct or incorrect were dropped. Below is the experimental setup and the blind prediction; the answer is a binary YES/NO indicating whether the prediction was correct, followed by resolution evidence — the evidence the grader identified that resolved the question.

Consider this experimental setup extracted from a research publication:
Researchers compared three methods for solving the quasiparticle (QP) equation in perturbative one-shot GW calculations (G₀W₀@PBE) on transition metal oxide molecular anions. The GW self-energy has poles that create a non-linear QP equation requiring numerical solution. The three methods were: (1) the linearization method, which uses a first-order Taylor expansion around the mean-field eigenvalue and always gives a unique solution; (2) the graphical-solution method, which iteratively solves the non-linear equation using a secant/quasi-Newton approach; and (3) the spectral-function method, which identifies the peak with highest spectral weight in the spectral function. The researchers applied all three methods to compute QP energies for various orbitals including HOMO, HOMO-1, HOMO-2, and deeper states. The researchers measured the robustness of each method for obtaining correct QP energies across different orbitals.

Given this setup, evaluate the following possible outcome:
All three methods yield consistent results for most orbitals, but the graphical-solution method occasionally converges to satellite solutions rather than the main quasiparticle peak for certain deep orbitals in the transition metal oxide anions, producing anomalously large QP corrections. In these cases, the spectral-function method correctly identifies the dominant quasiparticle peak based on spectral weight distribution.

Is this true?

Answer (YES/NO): NO